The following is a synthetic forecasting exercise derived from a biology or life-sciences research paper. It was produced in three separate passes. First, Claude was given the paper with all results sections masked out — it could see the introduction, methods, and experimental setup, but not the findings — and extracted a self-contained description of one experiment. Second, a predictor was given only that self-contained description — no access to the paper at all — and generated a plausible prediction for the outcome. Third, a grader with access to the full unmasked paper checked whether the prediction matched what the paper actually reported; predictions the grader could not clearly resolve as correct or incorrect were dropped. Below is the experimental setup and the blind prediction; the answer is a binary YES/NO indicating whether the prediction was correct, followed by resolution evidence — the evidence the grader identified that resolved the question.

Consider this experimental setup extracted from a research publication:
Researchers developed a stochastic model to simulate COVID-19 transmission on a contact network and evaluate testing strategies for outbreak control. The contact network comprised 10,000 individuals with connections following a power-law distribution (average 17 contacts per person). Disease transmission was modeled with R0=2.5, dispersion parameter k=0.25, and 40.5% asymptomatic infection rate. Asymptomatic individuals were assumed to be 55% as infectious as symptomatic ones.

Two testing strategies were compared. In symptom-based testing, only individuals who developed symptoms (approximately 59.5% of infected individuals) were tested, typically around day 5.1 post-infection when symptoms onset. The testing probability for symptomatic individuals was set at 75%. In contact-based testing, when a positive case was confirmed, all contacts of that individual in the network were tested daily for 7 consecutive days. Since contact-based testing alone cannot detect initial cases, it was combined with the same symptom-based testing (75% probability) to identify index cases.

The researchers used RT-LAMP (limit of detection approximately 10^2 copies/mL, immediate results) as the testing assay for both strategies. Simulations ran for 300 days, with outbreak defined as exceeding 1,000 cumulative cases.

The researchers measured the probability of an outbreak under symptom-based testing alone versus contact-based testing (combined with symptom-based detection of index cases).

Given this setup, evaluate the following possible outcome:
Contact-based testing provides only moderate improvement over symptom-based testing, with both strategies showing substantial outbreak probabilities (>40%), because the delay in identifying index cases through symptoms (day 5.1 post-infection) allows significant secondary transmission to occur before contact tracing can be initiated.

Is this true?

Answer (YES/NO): NO